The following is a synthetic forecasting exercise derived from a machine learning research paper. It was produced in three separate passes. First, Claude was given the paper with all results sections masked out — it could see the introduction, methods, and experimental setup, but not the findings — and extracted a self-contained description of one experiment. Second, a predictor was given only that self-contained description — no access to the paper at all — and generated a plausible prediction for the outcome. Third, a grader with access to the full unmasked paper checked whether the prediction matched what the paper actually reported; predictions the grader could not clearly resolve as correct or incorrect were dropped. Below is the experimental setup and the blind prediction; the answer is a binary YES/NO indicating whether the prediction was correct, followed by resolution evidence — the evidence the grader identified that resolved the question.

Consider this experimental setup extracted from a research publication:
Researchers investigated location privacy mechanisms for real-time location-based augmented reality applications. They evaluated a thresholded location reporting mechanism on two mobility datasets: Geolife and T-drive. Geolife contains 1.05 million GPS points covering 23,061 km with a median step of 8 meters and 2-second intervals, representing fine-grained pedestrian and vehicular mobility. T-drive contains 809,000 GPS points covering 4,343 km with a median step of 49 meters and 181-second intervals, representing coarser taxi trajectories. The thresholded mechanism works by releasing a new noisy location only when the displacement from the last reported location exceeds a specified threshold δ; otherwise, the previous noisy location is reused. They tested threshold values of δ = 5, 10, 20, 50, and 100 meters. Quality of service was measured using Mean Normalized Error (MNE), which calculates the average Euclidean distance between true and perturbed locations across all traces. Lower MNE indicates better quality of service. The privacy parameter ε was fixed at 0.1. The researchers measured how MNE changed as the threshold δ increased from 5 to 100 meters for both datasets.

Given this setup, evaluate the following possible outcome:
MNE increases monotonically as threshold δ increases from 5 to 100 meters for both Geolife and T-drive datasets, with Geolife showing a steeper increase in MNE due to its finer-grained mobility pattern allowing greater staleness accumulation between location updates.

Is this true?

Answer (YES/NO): YES